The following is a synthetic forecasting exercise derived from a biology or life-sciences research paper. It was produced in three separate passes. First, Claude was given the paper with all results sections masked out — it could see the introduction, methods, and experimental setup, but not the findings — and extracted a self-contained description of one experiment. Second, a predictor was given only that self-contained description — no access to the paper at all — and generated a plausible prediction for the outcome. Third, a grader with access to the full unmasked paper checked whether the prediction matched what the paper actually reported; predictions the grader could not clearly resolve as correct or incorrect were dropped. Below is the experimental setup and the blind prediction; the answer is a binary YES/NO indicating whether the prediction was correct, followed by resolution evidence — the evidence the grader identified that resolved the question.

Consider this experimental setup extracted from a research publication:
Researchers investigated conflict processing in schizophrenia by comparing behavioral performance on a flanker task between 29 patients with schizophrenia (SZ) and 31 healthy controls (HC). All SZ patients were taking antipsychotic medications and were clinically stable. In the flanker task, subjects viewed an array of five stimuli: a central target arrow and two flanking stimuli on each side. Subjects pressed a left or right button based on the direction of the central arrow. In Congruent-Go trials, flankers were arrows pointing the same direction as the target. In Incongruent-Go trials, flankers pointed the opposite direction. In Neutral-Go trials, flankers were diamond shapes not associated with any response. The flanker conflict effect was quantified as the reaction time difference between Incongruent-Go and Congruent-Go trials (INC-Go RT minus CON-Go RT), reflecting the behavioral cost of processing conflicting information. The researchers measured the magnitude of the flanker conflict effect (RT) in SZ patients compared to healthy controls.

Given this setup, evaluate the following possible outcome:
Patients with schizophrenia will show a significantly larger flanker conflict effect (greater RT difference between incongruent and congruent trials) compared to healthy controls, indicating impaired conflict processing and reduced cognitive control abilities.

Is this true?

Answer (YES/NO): NO